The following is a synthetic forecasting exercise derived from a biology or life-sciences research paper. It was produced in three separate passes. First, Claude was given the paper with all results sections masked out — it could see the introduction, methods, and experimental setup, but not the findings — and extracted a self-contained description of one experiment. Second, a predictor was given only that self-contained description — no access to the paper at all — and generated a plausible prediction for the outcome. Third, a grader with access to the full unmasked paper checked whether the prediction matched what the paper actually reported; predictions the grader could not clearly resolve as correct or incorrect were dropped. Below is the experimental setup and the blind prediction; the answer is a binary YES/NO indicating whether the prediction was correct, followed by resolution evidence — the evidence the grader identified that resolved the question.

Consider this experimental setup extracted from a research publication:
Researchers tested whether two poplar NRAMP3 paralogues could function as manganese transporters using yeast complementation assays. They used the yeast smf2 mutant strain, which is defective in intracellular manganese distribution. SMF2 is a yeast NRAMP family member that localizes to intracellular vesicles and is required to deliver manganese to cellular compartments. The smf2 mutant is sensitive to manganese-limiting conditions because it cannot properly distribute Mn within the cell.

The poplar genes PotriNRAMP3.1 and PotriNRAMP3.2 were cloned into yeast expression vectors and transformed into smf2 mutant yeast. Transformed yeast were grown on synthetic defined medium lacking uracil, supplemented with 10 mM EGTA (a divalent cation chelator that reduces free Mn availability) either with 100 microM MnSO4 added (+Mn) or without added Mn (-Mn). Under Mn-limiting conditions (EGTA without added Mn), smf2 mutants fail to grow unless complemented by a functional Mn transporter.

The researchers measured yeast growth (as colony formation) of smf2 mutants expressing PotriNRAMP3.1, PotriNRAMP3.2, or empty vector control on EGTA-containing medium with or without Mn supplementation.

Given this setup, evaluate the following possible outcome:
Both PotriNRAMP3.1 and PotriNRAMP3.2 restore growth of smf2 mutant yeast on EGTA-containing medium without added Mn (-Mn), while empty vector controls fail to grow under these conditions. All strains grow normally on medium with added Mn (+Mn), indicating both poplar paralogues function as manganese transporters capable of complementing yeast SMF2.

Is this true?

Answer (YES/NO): YES